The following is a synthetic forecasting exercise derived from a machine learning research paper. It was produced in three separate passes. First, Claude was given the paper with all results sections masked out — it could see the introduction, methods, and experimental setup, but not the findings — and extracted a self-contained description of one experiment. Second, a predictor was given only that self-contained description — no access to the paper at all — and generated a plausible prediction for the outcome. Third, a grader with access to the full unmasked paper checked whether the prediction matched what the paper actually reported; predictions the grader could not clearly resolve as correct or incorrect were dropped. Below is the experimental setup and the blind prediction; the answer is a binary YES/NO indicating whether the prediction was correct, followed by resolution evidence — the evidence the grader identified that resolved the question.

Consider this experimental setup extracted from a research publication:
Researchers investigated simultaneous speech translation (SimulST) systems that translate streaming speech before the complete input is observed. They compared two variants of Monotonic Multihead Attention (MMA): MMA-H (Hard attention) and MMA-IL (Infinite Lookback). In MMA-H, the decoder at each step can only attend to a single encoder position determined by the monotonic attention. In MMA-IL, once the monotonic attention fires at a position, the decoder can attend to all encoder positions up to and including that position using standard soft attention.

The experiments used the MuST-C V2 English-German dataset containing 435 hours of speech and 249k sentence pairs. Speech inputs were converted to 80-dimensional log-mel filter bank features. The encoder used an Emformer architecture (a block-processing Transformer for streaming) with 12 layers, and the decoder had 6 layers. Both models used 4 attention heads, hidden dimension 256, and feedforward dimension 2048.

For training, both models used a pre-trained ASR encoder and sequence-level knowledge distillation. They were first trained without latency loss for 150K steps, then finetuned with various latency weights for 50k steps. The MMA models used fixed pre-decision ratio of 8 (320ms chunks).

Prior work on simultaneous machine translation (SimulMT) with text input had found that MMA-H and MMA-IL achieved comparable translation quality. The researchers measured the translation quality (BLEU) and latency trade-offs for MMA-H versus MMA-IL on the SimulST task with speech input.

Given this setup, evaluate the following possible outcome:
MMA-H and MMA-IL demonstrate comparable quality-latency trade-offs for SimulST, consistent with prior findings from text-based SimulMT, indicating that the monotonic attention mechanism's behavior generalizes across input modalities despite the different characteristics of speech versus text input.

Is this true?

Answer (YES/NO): NO